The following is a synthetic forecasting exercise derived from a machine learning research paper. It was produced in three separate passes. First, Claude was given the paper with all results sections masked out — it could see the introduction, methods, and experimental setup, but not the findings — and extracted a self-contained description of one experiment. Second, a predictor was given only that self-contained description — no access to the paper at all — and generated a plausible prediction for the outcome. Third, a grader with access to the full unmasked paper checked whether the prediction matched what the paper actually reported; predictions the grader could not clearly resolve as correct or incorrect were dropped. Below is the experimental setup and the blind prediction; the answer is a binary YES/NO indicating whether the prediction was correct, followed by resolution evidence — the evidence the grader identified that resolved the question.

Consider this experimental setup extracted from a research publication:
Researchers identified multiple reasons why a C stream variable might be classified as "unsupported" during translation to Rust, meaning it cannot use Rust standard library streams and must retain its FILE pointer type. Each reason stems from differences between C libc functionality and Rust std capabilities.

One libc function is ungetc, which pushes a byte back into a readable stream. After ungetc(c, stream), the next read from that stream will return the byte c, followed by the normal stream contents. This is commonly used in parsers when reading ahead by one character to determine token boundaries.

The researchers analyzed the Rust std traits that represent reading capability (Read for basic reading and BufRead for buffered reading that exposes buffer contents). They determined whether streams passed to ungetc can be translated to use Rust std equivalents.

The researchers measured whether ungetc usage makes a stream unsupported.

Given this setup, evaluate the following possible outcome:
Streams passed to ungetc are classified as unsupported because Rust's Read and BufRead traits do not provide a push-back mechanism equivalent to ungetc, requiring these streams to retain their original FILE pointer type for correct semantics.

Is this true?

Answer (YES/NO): YES